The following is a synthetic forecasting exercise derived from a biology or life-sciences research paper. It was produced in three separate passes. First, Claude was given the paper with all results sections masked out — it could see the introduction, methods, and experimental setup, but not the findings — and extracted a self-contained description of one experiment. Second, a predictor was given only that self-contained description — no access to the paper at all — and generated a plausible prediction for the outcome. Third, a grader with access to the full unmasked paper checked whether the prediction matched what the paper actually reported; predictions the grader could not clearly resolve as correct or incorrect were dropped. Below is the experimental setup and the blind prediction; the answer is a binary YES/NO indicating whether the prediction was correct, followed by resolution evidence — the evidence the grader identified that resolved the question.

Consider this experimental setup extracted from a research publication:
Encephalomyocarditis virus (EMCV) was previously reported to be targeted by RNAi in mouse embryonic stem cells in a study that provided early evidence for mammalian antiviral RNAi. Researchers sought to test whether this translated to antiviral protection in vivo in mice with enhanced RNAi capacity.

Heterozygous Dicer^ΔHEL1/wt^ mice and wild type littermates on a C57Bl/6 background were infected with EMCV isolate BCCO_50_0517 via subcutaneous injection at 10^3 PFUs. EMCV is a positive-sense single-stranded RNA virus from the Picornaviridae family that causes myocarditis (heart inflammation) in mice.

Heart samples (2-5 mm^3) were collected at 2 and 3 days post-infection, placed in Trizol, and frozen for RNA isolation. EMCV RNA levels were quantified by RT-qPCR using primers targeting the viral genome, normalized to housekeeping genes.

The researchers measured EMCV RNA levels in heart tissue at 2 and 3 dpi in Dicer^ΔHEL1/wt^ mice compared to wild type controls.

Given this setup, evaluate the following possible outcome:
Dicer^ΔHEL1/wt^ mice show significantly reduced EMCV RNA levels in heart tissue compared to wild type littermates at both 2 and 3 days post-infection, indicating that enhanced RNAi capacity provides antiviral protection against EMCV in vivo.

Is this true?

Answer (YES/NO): NO